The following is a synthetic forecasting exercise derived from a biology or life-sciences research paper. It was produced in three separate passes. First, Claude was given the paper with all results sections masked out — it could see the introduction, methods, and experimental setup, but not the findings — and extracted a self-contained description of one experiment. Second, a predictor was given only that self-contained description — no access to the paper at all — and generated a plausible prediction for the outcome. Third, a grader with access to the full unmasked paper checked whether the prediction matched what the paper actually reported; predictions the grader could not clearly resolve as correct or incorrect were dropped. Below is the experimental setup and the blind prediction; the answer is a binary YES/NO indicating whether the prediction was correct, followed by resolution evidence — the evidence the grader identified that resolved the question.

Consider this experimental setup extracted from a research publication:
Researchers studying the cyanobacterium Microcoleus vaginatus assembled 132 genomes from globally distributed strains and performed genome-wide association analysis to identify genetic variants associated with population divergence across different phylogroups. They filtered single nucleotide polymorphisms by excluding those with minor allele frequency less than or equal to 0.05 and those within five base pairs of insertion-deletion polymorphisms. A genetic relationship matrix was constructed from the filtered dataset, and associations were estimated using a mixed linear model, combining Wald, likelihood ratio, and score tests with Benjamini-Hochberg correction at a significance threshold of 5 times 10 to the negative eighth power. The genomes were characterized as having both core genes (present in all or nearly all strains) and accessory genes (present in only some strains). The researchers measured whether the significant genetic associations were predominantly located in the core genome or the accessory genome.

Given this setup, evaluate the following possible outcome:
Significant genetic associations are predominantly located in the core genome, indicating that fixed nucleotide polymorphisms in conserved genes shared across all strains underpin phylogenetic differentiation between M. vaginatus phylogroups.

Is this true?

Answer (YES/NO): YES